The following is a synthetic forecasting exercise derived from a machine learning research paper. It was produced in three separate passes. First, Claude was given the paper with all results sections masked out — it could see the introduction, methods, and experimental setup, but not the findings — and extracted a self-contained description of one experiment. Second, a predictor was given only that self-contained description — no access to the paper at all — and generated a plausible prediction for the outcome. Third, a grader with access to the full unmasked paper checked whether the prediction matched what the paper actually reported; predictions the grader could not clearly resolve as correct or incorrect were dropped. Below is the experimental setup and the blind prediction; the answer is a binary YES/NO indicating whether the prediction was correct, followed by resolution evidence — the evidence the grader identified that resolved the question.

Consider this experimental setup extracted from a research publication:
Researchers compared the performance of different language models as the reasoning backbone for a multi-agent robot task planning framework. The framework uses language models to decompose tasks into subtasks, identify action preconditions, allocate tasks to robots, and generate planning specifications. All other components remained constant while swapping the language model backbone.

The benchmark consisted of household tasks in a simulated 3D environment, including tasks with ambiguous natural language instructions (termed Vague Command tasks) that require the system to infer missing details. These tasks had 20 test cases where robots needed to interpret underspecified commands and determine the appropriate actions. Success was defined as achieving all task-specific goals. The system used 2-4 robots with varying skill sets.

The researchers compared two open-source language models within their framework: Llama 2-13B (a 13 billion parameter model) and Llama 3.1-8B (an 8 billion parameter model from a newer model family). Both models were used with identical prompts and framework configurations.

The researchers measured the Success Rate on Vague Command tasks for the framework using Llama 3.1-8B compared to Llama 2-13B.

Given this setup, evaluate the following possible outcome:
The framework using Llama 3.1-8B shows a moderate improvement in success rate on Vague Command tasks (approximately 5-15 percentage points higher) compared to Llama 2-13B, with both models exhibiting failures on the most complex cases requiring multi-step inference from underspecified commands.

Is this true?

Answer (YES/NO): NO